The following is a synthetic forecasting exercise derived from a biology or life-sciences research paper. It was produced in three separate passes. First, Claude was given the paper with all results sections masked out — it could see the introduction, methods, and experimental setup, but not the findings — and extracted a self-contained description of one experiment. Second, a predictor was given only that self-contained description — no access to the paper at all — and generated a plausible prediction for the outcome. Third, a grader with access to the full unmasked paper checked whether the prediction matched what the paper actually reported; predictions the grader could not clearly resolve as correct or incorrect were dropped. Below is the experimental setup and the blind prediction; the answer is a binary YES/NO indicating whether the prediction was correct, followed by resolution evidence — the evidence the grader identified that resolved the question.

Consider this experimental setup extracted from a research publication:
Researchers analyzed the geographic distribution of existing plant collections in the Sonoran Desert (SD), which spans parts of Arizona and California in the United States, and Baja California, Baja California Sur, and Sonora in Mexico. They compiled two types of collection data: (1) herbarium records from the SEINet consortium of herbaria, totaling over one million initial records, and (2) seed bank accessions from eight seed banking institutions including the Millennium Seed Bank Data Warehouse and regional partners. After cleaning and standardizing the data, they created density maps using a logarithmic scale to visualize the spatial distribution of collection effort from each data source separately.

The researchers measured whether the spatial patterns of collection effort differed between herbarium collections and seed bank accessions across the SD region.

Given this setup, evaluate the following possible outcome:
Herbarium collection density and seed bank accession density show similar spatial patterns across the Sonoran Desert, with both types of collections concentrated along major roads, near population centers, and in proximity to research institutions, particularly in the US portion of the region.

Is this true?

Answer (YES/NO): NO